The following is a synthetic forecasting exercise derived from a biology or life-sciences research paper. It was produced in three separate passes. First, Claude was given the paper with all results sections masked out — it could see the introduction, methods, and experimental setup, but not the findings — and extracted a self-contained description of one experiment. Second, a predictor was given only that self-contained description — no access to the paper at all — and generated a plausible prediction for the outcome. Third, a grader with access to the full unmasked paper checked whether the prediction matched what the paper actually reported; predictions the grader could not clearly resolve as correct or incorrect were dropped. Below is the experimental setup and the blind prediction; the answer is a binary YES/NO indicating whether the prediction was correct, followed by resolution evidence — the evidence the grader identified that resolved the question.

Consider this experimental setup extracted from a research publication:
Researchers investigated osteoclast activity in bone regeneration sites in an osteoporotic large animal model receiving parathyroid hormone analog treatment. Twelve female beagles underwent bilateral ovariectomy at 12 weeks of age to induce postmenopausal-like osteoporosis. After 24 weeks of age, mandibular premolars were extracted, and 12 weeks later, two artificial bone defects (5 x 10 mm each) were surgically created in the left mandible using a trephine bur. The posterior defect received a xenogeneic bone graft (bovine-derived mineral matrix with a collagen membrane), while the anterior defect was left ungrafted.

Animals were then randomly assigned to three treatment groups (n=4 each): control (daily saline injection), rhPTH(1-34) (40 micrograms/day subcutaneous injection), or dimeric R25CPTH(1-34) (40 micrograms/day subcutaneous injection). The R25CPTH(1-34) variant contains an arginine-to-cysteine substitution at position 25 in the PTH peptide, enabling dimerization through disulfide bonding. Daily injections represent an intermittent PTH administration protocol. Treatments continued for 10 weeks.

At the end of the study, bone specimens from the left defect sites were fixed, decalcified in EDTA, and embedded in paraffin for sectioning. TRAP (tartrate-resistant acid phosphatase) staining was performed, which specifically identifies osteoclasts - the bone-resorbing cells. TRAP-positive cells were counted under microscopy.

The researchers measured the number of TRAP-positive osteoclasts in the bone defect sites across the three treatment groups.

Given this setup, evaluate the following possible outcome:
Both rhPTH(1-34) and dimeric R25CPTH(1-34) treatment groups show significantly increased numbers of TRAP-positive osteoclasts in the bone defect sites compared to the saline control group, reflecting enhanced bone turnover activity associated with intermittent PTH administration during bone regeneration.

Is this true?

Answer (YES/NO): YES